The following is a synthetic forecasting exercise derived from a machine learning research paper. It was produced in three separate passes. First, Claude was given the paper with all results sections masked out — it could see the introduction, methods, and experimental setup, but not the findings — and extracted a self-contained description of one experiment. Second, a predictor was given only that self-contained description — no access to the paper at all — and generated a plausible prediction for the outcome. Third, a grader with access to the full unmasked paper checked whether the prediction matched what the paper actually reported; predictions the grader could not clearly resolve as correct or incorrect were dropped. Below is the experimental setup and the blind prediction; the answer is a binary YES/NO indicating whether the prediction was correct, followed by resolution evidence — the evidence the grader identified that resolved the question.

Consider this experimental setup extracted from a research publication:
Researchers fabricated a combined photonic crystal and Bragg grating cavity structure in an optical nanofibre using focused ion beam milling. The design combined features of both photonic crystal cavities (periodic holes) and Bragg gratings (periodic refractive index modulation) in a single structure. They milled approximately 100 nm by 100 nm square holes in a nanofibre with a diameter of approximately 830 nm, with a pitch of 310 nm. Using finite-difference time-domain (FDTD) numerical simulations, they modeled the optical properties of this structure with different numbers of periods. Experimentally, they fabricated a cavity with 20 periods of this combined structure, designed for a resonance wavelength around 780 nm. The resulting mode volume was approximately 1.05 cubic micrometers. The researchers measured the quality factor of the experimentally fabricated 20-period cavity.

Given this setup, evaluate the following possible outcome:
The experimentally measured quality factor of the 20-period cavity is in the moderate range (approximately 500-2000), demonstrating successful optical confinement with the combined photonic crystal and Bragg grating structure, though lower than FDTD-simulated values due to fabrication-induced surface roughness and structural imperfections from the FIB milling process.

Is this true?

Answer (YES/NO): YES